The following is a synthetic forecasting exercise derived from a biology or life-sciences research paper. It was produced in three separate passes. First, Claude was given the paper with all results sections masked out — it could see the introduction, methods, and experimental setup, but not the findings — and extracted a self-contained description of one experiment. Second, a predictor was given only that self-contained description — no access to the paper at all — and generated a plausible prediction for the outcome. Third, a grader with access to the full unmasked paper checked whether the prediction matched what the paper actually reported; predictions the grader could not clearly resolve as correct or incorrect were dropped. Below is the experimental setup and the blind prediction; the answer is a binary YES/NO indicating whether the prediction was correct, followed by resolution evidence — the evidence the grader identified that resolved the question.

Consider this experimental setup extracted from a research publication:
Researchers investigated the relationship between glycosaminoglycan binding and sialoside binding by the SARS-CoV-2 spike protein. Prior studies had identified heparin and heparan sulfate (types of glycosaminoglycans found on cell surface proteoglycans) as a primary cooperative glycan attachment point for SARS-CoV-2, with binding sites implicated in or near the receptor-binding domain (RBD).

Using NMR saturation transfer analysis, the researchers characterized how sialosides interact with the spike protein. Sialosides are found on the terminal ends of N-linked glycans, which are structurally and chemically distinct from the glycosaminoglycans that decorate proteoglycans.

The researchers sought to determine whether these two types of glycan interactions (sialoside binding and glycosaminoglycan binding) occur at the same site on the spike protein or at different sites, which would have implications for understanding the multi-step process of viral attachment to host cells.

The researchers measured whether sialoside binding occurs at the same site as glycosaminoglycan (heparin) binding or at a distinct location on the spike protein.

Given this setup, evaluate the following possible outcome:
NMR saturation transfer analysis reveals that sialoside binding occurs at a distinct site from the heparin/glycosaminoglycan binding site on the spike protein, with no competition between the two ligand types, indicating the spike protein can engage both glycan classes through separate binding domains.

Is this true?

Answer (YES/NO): YES